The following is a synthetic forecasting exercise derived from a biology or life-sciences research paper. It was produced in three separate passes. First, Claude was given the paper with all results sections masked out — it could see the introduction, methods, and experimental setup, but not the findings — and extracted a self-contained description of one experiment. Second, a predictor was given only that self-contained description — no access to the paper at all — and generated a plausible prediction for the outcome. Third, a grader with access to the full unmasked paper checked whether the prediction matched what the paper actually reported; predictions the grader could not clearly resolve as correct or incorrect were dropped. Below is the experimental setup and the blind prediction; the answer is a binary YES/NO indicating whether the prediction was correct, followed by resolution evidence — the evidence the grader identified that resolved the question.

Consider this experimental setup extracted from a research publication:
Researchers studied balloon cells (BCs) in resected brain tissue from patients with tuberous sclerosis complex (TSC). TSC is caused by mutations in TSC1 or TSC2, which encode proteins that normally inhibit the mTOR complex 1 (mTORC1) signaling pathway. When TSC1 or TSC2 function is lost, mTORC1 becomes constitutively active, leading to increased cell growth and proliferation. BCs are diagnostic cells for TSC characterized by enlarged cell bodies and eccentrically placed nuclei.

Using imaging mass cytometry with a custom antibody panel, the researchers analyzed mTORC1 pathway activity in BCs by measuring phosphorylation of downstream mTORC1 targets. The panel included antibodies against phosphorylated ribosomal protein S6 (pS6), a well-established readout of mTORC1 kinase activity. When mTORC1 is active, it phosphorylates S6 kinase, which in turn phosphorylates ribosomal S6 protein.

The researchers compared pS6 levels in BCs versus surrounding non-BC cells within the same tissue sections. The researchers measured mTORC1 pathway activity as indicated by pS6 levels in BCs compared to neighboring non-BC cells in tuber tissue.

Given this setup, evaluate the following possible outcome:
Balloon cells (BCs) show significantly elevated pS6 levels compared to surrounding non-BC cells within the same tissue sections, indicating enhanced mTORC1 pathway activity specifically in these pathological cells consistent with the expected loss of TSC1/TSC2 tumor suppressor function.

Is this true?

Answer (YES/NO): YES